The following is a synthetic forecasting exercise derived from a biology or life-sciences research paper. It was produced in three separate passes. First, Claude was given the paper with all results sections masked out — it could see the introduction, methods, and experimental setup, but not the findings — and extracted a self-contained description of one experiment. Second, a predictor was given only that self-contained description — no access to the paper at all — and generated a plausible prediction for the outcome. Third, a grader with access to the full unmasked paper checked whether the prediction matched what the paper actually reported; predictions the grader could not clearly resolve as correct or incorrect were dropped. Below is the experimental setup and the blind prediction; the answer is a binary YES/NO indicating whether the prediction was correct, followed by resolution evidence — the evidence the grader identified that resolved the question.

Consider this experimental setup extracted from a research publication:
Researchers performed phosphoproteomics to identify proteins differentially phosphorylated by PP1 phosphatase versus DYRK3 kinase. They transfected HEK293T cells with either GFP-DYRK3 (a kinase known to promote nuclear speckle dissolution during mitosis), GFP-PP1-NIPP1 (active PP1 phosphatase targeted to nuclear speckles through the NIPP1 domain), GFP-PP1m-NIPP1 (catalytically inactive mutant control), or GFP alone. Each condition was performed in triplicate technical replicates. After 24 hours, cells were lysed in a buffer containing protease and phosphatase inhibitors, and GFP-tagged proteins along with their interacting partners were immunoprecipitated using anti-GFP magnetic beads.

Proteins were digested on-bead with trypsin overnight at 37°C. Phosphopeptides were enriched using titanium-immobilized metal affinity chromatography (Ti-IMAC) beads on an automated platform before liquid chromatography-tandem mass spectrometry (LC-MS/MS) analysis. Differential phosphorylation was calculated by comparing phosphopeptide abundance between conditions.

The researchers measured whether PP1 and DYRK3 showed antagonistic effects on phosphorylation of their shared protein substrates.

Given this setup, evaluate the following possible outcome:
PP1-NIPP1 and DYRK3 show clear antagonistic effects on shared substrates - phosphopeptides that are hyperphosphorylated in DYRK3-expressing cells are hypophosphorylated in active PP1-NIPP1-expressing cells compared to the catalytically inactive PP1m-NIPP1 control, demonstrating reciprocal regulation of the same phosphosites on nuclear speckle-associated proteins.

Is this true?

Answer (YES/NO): YES